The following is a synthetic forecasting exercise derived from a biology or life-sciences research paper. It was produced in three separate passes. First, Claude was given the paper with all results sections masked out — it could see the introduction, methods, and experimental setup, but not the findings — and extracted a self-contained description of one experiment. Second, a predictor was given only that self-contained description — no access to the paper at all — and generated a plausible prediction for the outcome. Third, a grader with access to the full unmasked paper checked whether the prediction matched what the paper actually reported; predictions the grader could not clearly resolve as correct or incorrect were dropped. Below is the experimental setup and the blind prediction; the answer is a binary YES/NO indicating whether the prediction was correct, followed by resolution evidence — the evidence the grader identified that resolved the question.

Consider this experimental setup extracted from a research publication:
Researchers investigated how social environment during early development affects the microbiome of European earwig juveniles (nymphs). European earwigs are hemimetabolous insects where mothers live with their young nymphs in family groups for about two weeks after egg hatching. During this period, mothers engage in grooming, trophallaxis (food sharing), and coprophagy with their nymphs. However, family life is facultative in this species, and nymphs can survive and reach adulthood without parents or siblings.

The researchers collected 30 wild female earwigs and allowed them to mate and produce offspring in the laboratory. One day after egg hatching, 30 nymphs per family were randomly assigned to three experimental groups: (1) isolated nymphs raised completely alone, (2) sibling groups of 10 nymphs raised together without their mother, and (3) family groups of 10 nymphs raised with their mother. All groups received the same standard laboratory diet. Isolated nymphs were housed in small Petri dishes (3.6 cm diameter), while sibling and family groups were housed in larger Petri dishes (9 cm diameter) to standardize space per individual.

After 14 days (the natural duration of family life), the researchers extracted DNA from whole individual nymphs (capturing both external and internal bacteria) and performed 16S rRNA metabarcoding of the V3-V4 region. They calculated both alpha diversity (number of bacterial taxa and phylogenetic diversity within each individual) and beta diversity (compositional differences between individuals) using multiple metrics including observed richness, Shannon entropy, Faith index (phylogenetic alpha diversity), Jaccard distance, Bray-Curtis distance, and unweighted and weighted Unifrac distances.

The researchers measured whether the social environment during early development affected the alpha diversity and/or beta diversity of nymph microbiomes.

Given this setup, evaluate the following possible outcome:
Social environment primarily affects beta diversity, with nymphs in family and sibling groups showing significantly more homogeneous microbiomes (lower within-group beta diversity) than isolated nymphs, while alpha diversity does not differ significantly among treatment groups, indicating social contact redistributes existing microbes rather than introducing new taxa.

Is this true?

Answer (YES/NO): NO